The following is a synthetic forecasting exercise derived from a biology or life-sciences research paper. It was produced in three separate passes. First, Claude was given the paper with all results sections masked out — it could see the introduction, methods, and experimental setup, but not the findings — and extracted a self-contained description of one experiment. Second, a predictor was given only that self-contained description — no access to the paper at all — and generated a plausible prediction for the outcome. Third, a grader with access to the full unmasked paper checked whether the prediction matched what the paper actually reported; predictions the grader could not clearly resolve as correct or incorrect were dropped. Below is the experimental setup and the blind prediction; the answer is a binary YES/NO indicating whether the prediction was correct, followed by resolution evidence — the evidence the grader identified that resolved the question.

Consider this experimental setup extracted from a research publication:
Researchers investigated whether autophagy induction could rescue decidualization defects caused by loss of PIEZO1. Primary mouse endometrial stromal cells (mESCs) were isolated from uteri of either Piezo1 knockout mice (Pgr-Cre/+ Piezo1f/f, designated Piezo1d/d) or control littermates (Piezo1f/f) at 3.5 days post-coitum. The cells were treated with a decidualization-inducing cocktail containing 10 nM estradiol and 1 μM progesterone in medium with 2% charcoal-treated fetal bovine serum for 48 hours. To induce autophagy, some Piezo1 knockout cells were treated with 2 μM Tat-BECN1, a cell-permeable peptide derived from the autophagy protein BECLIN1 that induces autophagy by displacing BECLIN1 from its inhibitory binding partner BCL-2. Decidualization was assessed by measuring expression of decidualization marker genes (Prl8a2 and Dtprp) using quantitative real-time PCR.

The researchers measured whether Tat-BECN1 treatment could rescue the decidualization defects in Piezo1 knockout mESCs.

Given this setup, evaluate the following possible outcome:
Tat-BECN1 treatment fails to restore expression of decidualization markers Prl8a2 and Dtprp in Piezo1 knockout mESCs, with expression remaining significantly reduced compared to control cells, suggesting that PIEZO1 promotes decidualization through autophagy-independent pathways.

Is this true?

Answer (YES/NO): NO